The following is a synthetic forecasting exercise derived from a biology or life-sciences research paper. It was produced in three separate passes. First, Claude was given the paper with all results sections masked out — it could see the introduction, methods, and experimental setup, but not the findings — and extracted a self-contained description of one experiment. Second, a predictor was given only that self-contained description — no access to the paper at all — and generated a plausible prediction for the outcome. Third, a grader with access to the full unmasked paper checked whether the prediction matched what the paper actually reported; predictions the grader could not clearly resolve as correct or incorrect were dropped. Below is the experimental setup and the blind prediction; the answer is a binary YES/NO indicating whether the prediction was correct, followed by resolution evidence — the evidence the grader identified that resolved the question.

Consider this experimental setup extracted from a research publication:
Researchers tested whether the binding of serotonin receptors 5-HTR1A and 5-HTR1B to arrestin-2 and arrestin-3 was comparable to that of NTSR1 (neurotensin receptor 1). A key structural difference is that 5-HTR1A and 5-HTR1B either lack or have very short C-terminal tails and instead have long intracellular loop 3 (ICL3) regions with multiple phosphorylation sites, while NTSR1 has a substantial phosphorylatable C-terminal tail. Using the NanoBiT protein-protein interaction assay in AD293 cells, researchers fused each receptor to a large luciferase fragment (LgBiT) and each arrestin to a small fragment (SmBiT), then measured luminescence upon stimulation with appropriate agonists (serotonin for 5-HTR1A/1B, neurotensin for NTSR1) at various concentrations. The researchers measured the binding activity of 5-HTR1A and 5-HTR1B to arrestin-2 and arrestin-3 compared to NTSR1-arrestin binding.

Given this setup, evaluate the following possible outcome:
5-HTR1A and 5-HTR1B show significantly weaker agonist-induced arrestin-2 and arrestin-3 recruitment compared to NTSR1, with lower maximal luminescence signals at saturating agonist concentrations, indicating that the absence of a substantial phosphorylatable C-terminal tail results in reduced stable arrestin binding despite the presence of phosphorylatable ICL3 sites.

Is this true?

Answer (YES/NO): NO